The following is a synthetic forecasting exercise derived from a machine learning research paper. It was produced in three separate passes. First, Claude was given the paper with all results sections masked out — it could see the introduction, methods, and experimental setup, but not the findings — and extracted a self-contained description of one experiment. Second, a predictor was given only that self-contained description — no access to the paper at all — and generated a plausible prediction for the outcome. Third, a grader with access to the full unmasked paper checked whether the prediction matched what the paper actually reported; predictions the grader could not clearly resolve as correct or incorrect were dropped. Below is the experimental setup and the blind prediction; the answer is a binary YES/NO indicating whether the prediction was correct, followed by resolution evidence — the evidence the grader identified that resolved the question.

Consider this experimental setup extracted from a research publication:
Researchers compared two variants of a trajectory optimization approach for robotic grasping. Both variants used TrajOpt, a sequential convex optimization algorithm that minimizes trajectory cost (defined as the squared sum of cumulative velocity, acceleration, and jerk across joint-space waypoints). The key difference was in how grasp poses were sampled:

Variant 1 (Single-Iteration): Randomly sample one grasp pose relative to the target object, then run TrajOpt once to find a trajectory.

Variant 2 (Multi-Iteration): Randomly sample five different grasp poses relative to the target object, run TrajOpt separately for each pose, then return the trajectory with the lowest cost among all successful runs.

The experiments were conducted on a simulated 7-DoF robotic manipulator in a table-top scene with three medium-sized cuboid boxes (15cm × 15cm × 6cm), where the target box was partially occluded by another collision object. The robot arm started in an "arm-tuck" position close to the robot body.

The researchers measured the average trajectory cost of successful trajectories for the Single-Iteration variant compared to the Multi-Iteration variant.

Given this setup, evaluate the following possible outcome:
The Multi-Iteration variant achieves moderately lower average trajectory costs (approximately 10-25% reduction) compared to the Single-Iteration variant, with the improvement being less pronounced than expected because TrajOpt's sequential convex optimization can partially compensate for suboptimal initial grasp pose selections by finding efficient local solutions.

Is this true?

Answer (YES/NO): NO